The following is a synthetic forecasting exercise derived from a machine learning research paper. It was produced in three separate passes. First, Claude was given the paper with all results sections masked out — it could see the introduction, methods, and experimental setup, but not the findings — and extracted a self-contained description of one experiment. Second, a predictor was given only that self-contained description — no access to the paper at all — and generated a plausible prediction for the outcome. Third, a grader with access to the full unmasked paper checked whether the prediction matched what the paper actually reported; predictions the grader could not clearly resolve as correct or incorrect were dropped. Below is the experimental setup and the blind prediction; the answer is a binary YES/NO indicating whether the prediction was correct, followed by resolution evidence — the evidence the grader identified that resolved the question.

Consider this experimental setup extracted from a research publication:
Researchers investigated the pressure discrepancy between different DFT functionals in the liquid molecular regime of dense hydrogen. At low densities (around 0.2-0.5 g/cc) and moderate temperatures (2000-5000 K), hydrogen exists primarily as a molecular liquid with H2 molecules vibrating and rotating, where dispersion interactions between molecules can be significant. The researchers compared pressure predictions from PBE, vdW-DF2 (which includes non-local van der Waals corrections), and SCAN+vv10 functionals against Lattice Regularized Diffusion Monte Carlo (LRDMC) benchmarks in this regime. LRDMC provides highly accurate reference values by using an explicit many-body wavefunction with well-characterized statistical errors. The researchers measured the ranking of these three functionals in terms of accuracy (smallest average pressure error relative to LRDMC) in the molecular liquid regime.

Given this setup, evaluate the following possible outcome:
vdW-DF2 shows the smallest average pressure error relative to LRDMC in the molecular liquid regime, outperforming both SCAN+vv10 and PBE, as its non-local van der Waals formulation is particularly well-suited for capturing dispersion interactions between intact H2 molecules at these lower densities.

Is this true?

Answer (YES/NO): NO